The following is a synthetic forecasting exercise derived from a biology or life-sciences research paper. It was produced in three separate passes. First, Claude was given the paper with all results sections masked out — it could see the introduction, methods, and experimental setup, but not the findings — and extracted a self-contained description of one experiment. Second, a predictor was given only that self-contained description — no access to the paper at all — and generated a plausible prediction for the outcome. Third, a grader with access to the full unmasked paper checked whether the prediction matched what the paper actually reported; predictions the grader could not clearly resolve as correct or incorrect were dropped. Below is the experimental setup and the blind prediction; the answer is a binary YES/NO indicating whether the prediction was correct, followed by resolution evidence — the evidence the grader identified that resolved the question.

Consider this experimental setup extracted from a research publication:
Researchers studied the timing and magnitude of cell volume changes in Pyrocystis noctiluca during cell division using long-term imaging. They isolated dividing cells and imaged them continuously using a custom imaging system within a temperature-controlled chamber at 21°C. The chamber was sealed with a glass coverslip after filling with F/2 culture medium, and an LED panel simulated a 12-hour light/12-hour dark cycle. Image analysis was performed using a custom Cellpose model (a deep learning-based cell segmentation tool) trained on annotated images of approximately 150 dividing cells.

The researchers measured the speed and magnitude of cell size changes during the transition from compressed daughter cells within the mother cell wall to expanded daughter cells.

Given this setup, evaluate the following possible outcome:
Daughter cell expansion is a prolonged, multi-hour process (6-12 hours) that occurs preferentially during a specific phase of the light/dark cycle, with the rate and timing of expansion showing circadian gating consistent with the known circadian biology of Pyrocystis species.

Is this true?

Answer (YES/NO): NO